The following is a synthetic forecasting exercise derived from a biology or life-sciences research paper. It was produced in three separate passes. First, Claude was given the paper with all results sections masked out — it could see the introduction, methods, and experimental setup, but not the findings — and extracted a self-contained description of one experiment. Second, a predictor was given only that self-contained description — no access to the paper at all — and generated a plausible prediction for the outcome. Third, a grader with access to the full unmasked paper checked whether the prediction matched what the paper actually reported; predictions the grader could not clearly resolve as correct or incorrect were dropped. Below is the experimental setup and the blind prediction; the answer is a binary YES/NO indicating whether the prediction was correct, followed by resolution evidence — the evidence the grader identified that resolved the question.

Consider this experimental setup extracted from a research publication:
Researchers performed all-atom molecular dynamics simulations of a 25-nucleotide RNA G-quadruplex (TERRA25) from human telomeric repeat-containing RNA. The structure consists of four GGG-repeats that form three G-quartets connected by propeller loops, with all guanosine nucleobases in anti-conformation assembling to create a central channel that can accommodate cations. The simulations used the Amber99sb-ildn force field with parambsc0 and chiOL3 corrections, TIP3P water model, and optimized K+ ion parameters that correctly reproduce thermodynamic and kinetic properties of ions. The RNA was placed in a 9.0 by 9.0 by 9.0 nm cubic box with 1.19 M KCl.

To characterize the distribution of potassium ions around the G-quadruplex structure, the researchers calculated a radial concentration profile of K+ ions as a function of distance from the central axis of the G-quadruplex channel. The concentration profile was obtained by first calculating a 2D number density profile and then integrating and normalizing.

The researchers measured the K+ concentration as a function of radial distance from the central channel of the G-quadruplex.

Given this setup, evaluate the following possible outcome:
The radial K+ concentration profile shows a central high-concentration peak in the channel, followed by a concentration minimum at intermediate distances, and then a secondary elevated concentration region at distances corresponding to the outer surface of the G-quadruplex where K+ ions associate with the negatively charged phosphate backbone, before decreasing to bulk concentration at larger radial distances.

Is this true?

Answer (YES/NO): YES